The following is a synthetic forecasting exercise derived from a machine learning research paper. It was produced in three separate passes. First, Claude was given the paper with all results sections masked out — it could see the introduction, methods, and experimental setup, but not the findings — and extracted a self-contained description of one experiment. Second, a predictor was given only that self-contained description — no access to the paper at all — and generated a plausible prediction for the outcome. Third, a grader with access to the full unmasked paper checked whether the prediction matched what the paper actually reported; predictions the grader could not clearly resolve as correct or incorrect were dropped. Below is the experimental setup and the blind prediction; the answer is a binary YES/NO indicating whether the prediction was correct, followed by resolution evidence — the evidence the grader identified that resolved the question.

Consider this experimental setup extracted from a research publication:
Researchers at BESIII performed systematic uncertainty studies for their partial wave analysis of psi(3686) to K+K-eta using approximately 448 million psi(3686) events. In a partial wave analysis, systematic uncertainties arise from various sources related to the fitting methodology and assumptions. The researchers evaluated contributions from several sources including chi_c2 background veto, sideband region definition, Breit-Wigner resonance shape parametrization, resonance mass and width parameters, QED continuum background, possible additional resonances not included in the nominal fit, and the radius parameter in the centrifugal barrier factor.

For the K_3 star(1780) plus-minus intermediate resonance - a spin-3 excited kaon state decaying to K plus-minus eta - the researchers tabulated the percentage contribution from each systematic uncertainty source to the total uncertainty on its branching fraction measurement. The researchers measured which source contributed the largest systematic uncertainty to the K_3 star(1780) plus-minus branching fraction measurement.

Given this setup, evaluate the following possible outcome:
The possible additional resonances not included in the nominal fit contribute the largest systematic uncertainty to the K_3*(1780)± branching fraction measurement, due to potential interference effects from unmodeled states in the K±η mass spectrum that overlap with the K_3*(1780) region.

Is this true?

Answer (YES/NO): YES